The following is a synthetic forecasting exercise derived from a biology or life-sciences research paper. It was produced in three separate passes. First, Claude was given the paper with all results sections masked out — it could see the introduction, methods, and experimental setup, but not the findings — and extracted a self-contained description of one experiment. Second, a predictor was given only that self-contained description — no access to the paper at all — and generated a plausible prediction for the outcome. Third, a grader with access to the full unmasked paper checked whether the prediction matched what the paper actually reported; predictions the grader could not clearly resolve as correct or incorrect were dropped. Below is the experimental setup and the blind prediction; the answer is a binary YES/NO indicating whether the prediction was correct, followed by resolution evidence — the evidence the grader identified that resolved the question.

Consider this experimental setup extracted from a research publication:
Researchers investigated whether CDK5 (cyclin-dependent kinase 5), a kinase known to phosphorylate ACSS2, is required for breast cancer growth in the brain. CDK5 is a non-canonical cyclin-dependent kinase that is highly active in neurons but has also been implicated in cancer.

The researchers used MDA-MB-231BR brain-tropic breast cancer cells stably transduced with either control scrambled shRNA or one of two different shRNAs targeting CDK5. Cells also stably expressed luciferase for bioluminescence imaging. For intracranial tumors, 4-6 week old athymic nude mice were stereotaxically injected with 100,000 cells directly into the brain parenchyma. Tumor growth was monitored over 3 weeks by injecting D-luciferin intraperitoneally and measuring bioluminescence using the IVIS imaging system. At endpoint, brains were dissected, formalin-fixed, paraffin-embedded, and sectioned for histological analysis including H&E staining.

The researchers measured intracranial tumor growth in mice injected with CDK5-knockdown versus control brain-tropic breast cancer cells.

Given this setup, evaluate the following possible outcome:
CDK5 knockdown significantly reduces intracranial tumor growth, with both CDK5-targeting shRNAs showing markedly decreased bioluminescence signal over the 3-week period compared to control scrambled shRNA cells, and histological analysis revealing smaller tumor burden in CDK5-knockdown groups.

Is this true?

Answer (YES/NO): NO